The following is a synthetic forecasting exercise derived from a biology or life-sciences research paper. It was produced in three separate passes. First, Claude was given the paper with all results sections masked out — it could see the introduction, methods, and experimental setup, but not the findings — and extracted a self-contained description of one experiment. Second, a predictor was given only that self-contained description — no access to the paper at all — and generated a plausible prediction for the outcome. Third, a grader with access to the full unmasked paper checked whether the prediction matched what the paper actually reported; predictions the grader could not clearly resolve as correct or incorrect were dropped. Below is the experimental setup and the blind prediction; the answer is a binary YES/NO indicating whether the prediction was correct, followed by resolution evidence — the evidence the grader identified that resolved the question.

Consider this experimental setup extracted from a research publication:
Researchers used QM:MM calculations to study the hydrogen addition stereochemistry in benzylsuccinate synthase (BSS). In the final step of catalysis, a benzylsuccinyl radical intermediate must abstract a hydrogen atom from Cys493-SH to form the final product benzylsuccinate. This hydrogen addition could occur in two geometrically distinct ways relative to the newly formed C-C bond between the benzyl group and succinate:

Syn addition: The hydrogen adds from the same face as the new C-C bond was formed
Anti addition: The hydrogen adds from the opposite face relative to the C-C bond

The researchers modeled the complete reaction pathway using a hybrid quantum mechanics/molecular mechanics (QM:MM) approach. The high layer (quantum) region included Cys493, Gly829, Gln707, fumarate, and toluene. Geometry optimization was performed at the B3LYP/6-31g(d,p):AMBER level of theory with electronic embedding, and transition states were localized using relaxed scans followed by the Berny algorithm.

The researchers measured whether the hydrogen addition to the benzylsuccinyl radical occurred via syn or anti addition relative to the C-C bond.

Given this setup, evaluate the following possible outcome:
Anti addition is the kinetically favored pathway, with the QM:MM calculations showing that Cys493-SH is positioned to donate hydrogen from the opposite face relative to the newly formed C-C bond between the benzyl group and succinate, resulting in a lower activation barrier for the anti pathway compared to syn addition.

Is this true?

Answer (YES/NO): NO